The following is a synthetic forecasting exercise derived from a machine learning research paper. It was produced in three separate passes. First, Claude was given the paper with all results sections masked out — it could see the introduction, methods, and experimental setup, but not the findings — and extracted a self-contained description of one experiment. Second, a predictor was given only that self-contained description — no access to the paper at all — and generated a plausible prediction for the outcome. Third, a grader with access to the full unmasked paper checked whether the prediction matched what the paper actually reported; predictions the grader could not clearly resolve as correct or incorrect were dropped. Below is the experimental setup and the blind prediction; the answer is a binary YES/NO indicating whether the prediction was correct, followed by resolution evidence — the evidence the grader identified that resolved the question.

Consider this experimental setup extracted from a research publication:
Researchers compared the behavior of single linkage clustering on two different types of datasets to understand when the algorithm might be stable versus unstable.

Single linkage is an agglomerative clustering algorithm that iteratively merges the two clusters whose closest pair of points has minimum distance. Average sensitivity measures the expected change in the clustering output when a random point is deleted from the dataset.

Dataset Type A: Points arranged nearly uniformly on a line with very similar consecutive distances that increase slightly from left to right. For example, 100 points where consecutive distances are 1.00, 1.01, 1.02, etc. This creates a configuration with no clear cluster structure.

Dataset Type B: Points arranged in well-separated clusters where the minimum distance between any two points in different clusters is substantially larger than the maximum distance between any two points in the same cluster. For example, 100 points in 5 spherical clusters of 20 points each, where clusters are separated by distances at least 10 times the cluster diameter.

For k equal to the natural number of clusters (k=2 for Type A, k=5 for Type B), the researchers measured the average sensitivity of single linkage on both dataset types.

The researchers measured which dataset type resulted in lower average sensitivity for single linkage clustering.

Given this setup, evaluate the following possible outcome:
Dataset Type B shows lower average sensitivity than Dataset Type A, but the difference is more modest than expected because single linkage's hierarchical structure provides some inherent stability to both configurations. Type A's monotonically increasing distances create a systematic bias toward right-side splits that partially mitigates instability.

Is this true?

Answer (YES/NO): NO